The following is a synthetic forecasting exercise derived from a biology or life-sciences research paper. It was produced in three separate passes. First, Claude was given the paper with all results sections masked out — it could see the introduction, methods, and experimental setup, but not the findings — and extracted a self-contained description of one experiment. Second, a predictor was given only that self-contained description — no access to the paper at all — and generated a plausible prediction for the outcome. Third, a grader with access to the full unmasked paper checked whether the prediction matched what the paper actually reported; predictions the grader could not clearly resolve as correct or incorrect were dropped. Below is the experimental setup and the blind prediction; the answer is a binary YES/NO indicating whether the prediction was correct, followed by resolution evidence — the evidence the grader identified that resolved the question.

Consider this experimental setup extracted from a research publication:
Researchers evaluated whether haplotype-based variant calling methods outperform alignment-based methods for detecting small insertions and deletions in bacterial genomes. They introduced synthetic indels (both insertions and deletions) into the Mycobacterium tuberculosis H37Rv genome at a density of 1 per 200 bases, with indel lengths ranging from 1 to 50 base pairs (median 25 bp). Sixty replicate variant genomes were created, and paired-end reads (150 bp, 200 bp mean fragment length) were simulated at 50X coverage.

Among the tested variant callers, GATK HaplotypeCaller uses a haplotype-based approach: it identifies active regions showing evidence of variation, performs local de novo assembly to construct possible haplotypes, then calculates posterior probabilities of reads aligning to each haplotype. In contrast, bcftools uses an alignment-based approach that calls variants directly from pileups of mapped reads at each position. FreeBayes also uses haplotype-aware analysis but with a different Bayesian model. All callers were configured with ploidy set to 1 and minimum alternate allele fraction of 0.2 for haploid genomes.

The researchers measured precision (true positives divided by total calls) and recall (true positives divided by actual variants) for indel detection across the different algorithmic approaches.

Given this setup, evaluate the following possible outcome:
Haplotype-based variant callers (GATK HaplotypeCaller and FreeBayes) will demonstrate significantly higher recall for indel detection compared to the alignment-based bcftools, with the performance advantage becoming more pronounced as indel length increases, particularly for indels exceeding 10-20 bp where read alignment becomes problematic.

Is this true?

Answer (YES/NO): NO